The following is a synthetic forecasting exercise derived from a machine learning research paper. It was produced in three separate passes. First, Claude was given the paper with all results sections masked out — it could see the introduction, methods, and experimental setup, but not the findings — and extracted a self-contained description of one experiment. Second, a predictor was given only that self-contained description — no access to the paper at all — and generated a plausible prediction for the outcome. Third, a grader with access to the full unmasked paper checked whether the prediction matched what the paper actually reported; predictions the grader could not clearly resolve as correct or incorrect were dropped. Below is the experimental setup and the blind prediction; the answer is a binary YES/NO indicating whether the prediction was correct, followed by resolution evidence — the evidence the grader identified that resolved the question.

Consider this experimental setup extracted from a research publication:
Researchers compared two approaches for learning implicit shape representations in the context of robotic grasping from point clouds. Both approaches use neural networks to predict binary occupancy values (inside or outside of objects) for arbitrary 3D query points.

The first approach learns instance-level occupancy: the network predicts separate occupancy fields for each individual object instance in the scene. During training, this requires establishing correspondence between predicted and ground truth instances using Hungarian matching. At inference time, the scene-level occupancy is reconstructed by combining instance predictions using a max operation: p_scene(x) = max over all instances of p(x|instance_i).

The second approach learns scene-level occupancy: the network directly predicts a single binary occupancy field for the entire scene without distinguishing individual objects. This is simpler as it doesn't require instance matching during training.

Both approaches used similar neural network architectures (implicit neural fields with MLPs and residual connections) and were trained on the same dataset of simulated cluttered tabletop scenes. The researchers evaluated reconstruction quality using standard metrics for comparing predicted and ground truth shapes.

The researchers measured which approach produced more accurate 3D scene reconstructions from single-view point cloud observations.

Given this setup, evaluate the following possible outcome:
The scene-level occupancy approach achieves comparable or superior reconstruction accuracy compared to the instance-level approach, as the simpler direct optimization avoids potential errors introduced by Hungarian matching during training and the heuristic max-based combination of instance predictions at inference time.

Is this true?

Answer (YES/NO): YES